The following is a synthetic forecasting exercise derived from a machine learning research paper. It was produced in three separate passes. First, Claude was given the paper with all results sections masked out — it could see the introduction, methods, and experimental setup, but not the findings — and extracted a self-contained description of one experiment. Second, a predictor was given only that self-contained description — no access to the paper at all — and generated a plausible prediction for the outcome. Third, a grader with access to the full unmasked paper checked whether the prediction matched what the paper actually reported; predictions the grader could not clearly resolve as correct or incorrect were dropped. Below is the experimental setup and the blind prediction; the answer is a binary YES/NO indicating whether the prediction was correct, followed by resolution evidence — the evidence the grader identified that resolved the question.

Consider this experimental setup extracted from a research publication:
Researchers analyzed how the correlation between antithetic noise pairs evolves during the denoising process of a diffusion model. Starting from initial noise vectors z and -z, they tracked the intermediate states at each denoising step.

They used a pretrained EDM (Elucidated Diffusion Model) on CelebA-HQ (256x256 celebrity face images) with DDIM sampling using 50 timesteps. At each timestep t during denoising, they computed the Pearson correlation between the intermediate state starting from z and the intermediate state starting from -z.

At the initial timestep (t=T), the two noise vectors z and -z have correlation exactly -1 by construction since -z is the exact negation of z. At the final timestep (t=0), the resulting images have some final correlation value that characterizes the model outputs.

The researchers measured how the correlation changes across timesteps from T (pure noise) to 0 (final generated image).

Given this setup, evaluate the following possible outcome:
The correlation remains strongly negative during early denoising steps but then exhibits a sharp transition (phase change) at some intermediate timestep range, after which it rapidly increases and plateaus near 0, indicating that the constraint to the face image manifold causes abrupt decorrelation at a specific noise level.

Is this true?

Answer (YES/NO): NO